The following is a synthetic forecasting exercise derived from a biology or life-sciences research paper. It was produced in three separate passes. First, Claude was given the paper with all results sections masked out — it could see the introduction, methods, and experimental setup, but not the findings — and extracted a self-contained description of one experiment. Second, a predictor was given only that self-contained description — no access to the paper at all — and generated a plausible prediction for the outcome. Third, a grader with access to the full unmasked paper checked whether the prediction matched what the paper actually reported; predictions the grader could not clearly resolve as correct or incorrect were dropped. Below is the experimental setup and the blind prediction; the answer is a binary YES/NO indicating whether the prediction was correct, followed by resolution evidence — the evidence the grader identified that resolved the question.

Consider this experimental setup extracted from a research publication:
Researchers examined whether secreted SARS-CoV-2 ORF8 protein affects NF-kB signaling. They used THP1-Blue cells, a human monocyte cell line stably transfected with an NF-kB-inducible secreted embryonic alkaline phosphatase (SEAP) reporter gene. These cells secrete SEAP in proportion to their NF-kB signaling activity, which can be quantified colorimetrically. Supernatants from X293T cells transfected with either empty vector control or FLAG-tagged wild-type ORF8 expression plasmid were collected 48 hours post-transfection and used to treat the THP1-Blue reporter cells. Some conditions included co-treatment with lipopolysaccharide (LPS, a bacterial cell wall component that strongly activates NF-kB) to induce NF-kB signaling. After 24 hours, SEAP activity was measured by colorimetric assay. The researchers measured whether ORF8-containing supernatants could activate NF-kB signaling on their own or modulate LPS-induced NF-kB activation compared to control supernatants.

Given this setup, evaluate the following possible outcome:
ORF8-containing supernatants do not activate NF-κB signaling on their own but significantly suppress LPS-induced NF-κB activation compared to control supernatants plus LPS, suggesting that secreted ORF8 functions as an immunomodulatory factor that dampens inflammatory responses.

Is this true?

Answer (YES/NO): NO